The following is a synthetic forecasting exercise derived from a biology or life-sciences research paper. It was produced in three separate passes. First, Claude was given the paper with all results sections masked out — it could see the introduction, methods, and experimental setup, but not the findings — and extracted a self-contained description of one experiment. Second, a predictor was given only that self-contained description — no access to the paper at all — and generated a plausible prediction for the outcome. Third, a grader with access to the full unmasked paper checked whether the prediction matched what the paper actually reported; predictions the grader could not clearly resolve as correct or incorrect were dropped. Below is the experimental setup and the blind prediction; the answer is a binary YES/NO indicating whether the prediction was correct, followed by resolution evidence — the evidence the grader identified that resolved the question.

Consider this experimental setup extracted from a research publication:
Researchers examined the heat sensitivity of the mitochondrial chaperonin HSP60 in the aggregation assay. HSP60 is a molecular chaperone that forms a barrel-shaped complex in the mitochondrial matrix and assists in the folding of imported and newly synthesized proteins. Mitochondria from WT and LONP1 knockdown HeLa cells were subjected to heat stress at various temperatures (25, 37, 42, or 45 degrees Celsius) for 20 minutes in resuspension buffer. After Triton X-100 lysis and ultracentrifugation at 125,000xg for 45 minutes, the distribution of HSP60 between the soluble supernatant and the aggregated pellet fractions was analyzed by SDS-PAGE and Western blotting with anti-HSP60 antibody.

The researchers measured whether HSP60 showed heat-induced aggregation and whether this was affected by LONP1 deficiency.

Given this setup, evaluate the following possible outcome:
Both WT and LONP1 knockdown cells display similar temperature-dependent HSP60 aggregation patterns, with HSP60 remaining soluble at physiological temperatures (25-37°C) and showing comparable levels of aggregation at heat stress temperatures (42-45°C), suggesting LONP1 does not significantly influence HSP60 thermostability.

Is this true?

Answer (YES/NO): YES